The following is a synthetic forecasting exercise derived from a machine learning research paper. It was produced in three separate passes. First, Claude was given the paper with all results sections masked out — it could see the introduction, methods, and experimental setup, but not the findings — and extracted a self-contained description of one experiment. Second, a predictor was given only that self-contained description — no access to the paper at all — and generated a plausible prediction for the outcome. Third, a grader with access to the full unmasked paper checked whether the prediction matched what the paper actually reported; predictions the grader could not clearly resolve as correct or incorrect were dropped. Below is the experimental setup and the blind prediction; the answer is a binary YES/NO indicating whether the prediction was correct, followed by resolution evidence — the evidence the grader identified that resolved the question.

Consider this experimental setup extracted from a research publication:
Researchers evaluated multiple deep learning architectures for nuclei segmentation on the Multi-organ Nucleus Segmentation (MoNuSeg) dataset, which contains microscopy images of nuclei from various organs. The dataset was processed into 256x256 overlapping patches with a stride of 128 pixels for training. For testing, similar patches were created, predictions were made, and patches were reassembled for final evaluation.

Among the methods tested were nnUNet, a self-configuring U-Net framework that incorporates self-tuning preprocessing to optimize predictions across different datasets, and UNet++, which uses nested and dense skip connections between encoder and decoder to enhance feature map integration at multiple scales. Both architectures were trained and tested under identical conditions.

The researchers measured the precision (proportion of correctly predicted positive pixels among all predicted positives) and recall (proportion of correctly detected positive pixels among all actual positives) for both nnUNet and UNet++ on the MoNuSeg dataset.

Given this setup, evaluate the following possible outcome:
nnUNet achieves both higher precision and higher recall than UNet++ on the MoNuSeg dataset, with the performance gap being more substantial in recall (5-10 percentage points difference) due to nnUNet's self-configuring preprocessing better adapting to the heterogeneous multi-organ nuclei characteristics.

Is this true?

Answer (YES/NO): NO